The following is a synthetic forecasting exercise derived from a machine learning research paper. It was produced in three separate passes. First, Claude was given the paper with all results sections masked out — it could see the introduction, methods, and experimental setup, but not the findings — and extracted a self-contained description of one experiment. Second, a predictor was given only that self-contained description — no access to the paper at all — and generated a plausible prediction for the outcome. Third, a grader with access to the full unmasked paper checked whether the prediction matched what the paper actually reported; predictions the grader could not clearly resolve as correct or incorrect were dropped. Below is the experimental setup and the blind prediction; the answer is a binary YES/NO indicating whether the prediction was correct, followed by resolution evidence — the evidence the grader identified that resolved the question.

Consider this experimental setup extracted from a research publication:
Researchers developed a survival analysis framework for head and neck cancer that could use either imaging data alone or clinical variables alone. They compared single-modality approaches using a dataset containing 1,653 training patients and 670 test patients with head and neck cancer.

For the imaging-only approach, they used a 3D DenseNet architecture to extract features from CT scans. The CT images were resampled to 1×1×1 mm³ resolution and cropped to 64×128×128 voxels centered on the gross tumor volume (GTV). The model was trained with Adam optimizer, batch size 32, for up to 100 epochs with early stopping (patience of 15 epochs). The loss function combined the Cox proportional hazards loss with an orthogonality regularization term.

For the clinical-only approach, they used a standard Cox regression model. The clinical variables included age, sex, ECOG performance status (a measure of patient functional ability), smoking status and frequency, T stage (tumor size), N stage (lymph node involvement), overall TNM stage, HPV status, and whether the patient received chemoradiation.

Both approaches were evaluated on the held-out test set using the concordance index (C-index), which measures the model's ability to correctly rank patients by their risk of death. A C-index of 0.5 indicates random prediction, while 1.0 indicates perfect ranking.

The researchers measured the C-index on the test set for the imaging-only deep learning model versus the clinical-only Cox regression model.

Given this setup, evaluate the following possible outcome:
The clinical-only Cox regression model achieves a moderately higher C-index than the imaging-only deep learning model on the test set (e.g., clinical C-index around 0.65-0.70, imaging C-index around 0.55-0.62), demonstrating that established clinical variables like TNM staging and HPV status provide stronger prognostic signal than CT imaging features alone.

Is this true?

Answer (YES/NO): NO